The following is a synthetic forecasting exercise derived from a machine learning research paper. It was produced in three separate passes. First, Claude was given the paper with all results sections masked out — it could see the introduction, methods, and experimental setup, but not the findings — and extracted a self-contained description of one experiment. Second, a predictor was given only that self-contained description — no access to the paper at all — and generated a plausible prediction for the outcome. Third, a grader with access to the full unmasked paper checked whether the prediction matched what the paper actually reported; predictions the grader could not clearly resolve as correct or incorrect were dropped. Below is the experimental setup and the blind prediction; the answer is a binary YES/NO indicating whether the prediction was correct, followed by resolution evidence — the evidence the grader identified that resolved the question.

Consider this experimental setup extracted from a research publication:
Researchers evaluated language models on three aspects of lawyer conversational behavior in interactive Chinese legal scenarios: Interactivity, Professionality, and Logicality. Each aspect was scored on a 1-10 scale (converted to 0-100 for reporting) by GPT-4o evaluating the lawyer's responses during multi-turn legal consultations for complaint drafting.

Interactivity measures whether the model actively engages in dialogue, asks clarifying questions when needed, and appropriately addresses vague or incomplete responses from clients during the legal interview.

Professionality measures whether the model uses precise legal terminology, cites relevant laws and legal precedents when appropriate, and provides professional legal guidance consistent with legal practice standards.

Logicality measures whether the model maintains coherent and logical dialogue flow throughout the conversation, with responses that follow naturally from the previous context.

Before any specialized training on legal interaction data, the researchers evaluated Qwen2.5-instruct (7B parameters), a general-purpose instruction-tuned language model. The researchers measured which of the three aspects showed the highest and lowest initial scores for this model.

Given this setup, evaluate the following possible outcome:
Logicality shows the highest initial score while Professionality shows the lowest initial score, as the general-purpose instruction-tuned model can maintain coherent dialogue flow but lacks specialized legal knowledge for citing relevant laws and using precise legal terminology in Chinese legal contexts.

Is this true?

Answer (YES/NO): NO